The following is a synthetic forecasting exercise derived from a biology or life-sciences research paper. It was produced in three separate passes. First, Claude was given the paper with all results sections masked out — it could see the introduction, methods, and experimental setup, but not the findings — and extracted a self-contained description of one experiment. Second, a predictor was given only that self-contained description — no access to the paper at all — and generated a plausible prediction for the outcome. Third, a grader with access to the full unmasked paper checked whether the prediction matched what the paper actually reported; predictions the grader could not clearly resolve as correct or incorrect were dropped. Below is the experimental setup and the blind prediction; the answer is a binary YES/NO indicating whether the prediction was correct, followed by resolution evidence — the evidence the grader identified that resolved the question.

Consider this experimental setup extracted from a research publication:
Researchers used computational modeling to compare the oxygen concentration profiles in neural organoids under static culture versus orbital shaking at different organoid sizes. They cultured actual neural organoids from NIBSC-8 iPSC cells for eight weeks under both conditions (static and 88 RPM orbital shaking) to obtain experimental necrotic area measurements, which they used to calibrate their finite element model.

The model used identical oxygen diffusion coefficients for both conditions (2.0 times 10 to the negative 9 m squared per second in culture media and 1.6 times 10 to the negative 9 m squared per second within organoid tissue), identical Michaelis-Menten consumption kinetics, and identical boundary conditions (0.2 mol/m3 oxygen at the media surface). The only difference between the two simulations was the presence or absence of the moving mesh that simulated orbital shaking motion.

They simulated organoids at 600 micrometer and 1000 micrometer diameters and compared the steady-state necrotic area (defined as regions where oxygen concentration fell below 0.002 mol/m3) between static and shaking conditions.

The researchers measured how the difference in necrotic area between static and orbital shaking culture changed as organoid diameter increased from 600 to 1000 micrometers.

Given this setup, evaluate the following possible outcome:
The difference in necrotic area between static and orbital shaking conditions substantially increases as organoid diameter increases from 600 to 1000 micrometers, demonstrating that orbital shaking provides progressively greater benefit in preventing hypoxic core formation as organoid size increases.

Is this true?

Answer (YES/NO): NO